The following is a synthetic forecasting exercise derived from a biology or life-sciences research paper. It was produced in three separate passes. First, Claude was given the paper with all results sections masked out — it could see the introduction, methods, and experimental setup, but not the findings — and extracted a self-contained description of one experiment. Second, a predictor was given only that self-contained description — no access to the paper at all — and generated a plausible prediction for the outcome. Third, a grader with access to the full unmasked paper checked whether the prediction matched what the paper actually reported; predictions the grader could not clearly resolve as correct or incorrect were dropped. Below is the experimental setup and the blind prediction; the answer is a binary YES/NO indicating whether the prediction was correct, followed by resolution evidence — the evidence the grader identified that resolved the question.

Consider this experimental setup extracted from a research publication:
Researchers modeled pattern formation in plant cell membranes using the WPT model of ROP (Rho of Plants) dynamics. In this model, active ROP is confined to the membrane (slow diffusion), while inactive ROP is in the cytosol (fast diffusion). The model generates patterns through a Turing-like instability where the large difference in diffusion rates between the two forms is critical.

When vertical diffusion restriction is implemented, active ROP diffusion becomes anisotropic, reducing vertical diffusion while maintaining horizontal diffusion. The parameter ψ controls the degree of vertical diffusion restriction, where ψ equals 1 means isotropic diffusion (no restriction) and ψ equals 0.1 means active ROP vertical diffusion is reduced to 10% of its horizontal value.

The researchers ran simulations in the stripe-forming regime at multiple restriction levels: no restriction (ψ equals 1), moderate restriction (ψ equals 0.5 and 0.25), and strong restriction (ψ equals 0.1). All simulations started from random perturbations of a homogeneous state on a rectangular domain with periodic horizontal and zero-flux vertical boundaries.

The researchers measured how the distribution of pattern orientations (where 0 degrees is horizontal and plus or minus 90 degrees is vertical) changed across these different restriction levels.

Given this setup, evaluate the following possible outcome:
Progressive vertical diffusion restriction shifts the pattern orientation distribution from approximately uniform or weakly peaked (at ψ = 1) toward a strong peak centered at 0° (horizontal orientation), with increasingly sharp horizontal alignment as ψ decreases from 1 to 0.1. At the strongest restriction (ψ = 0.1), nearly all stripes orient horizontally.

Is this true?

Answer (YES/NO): YES